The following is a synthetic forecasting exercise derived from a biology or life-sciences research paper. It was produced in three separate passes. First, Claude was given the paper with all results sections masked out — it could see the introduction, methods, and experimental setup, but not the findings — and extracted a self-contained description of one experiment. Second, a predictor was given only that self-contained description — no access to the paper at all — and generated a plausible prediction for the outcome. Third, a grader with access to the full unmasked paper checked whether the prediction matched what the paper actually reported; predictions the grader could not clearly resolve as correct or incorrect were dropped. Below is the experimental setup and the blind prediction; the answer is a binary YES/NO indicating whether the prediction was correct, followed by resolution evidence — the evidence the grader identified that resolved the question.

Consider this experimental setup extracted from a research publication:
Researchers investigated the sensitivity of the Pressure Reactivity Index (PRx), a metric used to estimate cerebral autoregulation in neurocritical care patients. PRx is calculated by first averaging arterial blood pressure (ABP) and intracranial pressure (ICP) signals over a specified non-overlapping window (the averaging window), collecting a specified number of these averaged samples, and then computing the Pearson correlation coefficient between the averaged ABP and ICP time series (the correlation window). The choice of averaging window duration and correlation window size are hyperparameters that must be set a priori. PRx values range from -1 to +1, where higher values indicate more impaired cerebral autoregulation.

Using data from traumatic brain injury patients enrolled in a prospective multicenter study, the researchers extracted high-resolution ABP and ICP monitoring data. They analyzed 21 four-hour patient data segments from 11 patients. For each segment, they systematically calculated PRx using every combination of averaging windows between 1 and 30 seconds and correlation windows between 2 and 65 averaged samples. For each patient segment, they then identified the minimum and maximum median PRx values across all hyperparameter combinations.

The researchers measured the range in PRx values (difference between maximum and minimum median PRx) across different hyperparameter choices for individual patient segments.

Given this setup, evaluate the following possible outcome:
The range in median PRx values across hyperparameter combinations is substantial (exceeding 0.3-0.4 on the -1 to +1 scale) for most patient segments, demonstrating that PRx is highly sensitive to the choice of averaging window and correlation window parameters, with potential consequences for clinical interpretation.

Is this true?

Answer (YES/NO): YES